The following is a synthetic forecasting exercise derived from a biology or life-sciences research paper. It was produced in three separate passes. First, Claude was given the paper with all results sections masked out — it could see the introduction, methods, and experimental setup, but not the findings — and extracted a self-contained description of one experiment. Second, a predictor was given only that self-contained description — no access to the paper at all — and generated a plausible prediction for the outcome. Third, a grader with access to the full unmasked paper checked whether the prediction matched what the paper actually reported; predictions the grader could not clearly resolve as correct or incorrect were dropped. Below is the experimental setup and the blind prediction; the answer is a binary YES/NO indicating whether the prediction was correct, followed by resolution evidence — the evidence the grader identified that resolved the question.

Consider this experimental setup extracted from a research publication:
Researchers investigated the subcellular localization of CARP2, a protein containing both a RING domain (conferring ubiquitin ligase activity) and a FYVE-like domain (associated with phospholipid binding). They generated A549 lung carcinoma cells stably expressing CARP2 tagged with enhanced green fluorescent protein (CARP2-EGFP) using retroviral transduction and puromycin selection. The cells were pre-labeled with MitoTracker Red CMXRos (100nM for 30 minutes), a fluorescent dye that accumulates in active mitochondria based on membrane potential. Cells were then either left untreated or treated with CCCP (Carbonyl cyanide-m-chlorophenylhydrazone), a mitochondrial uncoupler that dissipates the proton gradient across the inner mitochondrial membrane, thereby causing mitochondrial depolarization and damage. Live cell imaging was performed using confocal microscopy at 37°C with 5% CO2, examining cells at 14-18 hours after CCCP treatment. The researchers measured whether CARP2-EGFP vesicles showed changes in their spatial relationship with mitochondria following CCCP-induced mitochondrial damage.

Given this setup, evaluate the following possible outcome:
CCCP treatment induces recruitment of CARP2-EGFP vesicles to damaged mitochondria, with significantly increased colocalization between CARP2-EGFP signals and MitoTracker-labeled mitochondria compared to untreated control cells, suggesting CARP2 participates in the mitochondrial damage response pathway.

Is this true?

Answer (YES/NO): YES